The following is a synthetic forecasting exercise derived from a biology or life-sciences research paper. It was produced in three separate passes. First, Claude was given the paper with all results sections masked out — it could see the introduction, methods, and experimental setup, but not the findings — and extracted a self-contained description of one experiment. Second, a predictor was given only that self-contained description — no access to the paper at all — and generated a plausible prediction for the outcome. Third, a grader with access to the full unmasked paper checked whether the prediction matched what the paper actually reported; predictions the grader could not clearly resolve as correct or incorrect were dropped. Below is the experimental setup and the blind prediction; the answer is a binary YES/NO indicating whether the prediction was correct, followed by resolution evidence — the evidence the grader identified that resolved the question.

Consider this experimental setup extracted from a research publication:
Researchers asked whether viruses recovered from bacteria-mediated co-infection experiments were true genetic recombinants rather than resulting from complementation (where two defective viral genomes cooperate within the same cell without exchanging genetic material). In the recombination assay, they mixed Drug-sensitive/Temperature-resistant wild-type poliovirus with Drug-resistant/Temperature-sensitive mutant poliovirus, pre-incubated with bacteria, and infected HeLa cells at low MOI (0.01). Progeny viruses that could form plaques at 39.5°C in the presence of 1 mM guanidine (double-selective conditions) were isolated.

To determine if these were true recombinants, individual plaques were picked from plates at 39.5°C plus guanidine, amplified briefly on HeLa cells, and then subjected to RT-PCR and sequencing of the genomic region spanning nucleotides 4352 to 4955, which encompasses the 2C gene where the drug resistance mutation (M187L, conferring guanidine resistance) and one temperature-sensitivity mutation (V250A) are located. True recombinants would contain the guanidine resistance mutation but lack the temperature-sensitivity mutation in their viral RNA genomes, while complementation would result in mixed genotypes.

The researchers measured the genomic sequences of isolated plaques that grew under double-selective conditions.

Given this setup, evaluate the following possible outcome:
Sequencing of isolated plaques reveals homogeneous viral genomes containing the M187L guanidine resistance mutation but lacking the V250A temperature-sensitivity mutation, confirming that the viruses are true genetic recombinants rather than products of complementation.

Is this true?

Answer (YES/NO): NO